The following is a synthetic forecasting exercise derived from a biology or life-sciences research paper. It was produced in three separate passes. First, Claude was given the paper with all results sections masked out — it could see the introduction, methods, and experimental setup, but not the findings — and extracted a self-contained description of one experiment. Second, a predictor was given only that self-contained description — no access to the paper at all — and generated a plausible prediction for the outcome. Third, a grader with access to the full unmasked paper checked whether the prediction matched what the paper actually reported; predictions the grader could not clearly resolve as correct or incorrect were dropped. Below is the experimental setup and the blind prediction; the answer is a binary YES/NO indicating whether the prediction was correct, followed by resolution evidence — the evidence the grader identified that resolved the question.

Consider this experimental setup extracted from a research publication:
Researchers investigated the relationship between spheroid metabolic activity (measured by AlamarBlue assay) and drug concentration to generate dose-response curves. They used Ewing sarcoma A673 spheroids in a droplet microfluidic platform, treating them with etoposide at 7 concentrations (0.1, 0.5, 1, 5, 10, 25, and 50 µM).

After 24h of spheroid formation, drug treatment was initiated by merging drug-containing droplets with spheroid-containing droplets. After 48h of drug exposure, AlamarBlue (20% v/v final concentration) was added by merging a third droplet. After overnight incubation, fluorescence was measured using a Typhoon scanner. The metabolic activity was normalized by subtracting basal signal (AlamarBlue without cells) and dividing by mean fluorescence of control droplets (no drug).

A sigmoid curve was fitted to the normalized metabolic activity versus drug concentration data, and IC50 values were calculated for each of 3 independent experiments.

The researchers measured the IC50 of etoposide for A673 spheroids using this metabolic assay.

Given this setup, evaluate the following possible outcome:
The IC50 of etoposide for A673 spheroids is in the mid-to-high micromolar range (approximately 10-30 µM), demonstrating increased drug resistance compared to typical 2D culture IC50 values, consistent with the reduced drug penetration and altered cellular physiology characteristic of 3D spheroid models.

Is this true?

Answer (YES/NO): NO